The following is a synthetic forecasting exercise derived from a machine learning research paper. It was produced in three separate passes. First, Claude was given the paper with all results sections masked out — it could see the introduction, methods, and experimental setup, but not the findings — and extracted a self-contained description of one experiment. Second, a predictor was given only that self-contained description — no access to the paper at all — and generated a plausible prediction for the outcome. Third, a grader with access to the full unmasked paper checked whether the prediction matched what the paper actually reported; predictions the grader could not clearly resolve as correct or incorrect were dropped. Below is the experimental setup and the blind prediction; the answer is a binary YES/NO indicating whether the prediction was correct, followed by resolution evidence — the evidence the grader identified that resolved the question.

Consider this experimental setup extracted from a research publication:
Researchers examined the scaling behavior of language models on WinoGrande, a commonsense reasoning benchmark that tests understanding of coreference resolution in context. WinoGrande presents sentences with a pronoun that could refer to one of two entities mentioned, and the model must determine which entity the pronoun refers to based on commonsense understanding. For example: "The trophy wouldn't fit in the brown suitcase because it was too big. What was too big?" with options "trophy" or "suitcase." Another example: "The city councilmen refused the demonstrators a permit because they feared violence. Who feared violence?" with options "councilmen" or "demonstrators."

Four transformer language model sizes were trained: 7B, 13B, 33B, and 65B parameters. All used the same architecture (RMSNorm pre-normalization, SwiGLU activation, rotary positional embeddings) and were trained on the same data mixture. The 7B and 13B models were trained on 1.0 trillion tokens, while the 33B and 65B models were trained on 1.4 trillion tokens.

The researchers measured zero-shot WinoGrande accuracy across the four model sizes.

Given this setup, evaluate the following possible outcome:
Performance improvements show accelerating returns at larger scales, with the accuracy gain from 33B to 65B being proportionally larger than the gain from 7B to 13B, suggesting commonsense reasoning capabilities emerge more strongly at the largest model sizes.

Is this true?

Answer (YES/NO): NO